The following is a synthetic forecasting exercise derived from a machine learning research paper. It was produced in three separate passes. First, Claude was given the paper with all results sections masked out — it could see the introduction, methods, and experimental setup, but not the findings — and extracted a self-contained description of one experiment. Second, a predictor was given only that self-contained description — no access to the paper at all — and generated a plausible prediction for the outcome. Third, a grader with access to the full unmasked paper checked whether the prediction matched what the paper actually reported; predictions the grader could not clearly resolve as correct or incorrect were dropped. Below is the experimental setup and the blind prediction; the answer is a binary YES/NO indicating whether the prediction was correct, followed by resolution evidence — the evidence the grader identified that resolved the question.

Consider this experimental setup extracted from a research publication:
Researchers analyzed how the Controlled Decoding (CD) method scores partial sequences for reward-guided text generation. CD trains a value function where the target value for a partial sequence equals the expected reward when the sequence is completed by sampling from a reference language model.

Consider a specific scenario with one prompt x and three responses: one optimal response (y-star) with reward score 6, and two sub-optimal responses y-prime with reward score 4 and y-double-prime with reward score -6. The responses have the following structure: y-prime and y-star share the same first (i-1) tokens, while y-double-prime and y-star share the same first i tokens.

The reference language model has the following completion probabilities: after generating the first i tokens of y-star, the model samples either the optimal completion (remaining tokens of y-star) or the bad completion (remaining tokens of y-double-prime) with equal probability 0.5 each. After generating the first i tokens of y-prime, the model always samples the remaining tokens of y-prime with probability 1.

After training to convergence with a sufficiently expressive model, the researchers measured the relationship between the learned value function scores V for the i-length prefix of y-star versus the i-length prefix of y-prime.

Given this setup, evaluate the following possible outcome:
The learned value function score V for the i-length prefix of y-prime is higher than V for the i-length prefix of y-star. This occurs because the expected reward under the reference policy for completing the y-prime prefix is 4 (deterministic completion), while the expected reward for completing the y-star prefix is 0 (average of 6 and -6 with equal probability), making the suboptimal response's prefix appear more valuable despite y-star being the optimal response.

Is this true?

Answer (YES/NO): YES